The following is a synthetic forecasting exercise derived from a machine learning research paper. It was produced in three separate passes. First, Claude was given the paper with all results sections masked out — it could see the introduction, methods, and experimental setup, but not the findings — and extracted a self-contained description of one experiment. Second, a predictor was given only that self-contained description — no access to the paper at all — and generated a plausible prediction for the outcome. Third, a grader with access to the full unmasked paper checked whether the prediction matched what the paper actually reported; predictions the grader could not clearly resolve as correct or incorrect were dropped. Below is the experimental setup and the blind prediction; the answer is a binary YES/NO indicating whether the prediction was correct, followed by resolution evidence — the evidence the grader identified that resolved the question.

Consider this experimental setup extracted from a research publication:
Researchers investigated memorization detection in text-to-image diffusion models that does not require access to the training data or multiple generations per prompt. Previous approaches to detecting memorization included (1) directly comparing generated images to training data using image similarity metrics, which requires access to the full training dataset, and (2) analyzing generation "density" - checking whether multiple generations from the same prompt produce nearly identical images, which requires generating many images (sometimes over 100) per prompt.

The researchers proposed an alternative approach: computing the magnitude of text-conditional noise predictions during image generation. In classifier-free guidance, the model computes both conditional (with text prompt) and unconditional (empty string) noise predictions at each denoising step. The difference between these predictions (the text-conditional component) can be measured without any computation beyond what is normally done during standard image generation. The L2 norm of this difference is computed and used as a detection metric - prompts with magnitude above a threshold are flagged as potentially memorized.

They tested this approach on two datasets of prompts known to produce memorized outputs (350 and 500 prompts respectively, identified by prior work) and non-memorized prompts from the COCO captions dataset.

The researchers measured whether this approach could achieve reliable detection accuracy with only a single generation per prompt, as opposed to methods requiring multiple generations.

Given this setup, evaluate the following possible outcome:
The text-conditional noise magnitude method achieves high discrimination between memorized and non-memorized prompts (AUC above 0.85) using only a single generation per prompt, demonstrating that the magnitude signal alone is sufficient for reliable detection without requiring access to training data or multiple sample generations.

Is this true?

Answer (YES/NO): YES